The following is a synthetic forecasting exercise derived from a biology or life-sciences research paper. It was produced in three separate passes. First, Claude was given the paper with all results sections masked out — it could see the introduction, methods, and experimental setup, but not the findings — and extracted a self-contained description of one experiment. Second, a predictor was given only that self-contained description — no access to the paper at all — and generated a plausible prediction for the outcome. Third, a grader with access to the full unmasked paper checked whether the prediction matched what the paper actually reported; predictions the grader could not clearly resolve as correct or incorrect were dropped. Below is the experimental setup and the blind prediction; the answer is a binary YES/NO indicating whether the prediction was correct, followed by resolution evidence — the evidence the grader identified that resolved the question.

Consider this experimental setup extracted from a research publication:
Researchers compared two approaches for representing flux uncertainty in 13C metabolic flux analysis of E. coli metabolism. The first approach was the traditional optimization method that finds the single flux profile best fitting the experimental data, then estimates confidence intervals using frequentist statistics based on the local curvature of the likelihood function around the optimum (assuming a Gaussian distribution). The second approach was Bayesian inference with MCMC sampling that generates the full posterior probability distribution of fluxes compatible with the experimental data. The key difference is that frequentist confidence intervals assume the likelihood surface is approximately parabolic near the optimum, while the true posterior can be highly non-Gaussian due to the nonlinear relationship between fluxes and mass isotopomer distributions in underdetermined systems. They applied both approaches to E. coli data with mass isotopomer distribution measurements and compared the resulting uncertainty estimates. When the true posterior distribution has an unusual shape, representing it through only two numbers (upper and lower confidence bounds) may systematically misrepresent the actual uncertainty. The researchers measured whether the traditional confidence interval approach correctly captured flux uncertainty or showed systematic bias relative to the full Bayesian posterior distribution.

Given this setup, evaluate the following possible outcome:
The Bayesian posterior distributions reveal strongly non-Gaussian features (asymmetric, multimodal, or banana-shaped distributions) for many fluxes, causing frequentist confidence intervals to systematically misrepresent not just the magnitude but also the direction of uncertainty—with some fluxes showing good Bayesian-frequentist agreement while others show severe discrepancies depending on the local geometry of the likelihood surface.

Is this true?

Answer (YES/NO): NO